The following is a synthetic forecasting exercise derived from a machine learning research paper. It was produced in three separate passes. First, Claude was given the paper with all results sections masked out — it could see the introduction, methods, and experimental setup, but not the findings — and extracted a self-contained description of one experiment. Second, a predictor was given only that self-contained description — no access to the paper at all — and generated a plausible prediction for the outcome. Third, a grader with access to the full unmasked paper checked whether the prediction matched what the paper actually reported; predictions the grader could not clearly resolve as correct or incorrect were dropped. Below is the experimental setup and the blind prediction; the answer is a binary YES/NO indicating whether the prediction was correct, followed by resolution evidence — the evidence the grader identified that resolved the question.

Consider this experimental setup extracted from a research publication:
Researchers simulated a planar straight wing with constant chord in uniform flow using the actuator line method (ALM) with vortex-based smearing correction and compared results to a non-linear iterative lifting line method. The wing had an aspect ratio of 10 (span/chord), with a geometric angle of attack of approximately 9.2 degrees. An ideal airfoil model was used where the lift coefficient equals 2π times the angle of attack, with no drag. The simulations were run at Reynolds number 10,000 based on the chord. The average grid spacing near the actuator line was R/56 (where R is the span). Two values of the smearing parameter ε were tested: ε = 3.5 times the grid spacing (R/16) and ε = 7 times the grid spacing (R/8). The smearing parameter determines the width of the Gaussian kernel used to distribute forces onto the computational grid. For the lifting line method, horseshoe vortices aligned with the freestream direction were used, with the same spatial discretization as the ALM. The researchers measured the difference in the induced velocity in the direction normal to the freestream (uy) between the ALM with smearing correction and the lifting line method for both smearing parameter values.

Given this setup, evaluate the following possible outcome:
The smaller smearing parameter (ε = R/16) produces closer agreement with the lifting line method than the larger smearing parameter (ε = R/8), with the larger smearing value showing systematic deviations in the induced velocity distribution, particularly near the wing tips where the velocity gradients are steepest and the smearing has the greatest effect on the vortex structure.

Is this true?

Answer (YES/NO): NO